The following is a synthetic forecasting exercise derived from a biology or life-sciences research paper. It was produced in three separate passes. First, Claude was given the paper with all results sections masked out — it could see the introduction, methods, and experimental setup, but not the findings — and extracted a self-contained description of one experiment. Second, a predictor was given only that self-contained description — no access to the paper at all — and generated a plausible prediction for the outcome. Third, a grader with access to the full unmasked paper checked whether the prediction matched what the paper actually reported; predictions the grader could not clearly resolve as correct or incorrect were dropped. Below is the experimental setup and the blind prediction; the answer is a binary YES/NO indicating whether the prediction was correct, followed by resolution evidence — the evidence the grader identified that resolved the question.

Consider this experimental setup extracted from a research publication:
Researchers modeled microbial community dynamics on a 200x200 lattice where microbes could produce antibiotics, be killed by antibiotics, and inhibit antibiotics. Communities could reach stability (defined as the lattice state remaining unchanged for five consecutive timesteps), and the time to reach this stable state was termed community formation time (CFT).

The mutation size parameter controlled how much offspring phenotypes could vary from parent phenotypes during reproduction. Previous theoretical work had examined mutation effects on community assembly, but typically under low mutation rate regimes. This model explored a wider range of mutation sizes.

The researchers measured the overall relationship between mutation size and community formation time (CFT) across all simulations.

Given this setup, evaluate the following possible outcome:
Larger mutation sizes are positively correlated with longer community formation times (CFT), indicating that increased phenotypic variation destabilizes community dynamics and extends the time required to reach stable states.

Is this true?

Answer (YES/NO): NO